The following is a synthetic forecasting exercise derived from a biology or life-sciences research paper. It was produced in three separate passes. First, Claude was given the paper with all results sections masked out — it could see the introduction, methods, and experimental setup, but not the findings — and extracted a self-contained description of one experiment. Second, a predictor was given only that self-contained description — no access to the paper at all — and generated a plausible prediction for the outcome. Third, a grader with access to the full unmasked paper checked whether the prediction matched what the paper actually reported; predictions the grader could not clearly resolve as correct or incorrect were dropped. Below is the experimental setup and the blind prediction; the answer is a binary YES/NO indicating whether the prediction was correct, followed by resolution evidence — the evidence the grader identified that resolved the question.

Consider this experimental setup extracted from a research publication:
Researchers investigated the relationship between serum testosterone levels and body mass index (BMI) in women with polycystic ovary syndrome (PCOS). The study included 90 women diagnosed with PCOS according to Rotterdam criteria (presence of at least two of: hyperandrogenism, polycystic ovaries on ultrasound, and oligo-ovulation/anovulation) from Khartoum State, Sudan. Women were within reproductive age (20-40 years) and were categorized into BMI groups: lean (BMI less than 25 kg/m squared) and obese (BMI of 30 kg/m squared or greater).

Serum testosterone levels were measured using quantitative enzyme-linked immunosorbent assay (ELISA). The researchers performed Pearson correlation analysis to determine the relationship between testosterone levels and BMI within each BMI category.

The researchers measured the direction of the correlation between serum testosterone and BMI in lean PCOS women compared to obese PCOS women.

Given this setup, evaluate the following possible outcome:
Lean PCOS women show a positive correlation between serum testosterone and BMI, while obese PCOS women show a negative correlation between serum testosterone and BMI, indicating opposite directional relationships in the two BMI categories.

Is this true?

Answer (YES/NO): YES